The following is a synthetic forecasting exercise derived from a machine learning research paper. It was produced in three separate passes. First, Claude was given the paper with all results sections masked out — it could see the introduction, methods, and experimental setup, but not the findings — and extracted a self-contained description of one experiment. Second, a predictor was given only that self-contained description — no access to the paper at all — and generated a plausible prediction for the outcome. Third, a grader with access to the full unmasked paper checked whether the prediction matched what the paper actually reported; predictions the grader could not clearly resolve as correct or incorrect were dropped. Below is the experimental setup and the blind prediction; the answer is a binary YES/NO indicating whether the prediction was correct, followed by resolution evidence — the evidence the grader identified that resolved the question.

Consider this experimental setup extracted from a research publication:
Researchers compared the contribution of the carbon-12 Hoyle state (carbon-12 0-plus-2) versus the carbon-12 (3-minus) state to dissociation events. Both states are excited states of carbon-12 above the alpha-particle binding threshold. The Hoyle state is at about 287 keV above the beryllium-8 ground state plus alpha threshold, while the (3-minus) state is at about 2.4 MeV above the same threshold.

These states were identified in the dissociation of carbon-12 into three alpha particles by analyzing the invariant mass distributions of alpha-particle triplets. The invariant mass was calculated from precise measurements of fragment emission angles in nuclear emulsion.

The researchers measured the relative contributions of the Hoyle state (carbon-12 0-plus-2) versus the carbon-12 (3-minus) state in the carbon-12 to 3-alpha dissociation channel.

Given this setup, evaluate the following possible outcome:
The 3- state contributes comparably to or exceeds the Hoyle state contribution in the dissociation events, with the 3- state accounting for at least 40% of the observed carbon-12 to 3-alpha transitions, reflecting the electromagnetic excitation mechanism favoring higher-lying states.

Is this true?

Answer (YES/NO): NO